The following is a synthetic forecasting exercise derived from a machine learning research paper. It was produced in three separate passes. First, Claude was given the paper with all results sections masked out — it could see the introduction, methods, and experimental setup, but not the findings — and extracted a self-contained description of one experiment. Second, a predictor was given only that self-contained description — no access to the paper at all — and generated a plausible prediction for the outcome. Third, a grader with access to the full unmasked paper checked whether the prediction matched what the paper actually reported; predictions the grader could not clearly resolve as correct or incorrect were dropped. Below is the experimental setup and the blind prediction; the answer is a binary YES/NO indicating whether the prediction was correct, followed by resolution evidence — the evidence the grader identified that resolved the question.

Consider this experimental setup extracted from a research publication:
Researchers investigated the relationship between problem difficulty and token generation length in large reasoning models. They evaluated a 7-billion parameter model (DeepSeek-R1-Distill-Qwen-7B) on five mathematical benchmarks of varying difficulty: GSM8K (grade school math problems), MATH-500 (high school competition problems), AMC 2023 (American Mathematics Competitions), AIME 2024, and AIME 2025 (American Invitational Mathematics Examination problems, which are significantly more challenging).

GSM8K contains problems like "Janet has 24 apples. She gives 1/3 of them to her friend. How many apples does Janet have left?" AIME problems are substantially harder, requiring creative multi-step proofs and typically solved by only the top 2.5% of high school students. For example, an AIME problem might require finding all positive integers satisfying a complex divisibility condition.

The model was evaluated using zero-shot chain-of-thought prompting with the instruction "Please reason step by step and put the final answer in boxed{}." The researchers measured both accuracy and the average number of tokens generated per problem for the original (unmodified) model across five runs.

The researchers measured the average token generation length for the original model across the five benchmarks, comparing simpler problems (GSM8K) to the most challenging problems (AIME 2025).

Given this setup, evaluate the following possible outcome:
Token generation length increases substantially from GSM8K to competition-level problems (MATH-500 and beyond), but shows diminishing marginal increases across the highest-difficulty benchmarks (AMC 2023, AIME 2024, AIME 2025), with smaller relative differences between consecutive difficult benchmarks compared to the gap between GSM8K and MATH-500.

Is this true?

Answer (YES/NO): NO